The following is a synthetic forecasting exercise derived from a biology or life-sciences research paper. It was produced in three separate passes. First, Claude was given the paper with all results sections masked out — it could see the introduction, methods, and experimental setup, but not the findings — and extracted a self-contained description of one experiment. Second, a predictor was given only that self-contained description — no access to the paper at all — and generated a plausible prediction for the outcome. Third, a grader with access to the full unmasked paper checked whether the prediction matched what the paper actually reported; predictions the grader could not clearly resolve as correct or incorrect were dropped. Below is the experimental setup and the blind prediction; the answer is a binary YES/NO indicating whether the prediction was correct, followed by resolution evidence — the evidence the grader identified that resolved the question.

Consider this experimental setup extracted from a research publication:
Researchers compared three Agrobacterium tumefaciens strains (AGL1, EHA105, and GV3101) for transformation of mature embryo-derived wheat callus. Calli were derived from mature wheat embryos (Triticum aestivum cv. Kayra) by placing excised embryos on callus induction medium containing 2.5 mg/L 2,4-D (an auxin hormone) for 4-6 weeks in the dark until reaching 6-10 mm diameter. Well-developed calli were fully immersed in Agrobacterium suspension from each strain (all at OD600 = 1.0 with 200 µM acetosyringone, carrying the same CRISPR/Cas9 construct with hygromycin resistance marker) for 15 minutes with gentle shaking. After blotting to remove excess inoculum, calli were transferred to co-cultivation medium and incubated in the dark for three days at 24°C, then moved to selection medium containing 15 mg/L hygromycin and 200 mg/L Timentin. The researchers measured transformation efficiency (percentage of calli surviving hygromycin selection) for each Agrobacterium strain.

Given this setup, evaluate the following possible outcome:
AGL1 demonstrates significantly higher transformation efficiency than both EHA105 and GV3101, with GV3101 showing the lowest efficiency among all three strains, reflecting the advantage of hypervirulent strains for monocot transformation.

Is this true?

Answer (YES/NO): YES